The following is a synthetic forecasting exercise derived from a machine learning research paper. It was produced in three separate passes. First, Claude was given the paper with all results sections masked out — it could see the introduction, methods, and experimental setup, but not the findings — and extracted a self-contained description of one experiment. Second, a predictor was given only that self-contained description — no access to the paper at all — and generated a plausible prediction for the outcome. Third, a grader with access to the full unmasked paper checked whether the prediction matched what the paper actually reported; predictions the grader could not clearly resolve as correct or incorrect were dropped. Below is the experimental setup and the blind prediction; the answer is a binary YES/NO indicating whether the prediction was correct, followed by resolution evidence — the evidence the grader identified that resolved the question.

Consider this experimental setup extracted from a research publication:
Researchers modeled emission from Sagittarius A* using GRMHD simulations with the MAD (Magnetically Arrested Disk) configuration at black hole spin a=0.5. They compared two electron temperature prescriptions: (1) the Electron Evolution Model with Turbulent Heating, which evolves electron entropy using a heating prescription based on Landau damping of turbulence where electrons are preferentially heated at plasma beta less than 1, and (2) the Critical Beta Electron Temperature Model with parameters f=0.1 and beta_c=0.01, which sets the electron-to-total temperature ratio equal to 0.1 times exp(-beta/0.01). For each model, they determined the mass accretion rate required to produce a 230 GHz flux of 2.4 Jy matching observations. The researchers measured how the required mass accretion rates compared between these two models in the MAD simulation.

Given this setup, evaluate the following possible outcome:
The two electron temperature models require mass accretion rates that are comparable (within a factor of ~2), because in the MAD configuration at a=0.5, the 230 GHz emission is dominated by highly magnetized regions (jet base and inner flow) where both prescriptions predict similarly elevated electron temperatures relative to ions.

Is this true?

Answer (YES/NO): NO